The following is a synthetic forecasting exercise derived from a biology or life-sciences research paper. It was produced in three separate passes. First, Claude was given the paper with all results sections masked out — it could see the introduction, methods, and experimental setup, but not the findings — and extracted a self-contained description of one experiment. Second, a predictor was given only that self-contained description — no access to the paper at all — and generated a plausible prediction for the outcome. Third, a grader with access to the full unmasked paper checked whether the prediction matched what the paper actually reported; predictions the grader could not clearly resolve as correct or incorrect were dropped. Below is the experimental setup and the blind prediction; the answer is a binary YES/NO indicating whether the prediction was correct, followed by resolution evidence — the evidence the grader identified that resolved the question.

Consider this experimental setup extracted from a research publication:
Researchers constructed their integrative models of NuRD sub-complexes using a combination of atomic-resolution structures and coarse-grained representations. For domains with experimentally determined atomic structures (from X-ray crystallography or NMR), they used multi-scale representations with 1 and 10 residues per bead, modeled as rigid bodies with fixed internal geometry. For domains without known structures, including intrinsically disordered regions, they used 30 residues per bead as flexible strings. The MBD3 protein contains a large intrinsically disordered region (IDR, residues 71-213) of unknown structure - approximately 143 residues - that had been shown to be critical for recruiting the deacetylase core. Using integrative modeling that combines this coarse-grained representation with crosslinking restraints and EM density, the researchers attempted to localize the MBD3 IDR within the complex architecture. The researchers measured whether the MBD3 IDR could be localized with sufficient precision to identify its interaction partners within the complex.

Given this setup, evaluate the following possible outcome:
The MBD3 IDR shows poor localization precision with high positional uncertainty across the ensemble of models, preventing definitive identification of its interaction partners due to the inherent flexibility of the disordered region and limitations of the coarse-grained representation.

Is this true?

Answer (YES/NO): NO